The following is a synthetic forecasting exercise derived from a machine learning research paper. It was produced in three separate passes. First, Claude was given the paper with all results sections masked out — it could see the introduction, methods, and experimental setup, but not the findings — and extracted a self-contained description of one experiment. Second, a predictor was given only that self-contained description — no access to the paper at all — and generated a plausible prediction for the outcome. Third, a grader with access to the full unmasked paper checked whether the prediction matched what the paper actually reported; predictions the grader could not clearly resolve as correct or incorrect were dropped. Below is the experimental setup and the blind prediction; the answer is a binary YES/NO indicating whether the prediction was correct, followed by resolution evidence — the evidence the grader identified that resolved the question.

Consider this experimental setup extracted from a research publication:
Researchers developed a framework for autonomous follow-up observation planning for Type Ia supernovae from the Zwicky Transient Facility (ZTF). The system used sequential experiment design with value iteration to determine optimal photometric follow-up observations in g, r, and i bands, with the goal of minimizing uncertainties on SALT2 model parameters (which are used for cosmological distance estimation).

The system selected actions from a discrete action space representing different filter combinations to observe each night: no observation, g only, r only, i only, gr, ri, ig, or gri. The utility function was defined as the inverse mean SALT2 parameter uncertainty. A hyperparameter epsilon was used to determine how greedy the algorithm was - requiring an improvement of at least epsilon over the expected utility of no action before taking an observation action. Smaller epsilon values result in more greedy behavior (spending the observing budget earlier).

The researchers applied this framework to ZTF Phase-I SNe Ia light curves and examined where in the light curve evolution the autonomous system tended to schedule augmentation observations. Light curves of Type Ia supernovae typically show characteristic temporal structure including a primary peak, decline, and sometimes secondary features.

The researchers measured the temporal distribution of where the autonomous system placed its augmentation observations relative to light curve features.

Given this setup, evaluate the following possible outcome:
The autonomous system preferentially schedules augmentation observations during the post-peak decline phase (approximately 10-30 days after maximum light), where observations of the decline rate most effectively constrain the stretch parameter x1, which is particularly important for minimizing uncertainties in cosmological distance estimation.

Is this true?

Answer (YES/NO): NO